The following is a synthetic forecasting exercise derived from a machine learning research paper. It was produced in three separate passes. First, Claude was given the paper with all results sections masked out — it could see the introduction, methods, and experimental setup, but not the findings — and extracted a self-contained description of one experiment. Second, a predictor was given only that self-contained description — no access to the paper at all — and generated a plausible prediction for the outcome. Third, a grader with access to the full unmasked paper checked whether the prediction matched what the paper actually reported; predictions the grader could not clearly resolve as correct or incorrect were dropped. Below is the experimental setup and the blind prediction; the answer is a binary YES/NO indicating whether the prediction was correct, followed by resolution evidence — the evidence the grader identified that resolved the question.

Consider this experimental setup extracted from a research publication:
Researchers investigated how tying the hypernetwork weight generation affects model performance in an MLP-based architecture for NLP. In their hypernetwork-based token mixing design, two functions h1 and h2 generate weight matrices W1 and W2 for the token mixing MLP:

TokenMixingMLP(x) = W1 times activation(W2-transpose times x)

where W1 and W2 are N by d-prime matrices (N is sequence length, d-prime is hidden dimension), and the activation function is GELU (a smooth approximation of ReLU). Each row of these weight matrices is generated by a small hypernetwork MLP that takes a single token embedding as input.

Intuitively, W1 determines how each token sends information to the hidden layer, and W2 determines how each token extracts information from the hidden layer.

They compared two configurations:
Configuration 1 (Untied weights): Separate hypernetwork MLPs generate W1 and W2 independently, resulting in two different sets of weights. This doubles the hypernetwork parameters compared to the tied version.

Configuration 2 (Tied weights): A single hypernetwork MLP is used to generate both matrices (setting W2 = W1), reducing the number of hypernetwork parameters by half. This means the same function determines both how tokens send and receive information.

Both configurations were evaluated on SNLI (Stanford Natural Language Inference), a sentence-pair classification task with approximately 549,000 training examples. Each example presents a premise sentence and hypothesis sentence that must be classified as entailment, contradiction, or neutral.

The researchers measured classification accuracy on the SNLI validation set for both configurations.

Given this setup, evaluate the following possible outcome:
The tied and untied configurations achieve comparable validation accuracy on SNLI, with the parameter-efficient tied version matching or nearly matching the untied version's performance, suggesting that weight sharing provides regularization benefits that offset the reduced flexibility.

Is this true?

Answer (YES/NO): NO